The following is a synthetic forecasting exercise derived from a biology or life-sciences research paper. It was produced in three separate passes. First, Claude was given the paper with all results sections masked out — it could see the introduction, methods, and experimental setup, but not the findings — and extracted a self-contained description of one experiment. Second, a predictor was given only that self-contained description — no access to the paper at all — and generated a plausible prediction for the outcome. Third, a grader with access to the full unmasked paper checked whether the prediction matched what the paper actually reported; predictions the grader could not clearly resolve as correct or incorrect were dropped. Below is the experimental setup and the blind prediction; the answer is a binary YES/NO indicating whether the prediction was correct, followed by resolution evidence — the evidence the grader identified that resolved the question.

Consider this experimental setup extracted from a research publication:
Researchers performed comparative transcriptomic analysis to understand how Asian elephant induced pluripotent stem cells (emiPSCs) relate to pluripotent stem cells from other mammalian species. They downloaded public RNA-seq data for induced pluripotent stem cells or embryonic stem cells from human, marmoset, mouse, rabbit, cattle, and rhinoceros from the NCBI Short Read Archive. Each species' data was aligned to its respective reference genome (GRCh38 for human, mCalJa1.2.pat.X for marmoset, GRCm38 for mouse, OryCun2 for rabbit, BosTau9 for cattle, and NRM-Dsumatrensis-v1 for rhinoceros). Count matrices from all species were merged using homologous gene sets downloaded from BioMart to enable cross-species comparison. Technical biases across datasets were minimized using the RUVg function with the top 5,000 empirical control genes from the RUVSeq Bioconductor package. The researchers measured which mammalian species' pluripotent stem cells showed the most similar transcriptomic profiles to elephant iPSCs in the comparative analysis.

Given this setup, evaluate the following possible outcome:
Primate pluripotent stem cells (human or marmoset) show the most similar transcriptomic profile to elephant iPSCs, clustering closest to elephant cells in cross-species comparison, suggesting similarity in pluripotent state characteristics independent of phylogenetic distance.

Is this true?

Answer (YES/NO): NO